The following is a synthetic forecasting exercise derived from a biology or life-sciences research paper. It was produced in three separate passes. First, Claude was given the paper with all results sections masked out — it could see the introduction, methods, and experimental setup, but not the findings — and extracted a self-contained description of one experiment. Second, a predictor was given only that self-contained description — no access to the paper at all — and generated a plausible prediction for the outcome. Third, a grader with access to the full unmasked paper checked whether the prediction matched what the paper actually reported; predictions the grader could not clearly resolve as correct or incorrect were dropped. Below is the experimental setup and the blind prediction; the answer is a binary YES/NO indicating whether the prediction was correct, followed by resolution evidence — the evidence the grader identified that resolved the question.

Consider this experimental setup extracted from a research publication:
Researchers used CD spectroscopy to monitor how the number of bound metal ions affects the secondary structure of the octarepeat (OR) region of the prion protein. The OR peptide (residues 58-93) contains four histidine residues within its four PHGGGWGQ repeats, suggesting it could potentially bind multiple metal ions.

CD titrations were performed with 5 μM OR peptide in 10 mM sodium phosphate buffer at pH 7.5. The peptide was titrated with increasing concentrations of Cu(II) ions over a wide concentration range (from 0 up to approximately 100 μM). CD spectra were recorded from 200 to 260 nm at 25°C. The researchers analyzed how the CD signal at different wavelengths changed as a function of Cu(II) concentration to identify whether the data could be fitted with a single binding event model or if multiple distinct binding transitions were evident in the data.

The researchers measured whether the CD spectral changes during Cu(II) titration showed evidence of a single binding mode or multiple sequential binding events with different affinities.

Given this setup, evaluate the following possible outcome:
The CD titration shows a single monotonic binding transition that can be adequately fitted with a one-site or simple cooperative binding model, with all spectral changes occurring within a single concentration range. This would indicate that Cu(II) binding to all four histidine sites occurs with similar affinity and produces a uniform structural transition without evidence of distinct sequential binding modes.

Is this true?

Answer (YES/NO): NO